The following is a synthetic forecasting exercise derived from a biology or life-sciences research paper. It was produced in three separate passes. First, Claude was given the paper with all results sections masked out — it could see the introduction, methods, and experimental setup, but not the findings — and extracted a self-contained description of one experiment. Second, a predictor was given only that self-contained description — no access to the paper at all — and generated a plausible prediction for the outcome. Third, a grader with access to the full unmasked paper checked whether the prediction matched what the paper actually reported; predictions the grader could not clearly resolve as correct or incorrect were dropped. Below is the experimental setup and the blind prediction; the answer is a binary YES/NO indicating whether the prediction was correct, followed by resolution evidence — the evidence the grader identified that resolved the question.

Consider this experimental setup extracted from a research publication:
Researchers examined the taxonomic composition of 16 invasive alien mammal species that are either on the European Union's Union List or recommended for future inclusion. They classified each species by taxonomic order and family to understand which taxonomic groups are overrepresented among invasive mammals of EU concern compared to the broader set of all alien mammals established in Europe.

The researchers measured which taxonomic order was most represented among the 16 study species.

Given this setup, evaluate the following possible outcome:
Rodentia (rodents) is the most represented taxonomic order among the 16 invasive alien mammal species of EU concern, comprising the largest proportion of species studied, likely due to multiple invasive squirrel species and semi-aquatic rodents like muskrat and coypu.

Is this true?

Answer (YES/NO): YES